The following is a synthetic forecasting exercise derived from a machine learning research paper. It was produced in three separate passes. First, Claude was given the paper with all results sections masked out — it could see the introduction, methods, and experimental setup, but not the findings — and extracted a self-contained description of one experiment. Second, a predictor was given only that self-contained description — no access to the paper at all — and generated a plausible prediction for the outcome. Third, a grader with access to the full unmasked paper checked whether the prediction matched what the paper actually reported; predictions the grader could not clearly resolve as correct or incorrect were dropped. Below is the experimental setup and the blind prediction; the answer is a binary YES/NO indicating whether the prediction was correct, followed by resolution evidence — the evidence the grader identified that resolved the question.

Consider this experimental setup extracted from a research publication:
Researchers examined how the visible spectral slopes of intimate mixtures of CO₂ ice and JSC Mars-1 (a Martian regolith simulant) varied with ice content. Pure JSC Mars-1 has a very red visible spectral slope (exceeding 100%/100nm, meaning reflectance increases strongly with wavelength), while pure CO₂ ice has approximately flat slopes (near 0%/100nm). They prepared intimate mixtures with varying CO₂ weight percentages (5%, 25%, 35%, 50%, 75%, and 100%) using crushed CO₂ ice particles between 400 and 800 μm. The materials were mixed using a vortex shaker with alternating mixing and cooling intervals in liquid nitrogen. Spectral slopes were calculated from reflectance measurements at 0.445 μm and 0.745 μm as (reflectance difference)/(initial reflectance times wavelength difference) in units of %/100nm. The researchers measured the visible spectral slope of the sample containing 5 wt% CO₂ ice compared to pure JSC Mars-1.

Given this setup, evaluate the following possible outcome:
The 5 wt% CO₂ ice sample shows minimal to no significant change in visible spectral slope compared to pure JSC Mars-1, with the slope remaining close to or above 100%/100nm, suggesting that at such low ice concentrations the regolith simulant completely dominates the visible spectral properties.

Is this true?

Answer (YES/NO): NO